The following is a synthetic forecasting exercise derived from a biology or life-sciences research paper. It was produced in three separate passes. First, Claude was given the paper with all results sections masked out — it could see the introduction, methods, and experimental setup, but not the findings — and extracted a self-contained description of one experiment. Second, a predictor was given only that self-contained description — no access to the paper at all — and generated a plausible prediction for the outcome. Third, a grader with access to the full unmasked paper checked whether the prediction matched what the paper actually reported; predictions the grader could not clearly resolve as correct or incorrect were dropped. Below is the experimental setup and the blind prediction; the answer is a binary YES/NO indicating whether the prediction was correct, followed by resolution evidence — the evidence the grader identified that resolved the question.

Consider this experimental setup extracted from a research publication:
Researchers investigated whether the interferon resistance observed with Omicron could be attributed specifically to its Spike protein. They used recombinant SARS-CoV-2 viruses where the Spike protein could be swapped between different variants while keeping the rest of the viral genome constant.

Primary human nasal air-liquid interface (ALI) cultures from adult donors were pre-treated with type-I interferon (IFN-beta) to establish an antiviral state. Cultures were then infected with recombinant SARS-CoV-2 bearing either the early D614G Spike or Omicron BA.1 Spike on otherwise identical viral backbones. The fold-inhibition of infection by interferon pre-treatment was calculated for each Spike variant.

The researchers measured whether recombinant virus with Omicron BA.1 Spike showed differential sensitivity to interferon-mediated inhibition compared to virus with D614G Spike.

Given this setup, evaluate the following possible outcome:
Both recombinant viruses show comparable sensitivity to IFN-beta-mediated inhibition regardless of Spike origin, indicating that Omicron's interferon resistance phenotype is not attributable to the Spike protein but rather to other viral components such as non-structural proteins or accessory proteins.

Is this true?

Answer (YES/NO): NO